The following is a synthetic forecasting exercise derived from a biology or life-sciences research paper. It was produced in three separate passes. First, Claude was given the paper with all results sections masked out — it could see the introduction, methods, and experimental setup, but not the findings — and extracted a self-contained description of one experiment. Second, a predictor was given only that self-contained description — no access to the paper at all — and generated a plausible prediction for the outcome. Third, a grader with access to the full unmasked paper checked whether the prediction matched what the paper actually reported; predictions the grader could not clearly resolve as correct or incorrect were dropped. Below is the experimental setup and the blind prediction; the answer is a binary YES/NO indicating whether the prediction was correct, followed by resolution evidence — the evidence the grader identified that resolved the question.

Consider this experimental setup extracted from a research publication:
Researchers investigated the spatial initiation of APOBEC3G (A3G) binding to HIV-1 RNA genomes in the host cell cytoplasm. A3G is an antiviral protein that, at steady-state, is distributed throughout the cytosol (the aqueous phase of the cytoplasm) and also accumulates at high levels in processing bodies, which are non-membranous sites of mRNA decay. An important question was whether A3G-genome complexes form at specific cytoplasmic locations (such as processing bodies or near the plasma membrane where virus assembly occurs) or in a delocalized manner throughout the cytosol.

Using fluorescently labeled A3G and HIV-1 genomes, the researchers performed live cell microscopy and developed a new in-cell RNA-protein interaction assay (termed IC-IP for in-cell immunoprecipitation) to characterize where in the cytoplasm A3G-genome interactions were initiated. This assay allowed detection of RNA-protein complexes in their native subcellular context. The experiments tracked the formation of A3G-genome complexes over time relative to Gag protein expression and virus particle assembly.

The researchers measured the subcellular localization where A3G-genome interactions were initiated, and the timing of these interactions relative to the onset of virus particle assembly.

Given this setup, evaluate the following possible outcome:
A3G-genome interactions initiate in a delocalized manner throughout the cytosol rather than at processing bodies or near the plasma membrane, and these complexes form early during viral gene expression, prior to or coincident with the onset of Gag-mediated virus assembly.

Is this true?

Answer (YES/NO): YES